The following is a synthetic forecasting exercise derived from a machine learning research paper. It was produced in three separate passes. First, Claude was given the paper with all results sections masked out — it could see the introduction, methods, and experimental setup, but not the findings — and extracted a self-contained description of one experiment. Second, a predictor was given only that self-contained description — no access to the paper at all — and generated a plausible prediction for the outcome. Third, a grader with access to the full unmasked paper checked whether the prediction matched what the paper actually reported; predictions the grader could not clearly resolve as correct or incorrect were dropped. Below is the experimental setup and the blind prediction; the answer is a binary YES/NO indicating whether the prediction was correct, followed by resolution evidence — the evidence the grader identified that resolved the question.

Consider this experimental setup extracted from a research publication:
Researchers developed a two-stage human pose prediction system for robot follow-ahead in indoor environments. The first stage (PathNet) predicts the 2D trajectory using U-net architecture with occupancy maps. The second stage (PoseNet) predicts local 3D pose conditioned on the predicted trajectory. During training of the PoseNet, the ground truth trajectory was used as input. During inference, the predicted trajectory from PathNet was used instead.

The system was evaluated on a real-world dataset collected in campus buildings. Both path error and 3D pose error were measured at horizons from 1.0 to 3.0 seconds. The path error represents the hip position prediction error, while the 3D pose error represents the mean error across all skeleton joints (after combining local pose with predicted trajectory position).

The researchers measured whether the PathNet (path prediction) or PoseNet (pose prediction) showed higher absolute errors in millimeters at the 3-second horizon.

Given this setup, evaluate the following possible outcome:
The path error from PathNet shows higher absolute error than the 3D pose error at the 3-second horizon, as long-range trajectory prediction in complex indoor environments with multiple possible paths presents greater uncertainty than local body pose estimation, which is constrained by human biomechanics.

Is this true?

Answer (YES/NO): YES